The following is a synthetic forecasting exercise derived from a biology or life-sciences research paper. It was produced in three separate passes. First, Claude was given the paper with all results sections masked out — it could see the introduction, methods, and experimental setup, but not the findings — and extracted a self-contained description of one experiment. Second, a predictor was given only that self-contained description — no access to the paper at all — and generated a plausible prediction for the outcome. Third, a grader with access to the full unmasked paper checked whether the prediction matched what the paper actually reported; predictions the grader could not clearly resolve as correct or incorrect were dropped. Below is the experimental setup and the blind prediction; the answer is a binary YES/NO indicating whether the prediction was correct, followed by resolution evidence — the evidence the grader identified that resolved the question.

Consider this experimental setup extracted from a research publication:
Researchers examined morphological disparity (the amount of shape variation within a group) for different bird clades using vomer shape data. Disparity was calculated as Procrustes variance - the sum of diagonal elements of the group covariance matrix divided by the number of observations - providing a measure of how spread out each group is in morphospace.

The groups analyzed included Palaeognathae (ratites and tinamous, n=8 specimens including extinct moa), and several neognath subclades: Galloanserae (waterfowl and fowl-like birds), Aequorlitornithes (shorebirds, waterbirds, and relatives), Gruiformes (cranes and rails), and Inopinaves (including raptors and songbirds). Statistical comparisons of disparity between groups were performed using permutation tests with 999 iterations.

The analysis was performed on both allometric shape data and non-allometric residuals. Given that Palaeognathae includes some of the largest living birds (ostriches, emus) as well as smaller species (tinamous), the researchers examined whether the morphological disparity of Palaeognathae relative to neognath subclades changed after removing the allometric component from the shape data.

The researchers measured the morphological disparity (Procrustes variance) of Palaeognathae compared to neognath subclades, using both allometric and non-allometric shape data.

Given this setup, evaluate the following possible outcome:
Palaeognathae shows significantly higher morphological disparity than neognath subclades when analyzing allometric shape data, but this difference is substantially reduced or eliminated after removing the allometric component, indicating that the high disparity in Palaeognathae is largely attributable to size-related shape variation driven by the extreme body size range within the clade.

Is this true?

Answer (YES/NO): NO